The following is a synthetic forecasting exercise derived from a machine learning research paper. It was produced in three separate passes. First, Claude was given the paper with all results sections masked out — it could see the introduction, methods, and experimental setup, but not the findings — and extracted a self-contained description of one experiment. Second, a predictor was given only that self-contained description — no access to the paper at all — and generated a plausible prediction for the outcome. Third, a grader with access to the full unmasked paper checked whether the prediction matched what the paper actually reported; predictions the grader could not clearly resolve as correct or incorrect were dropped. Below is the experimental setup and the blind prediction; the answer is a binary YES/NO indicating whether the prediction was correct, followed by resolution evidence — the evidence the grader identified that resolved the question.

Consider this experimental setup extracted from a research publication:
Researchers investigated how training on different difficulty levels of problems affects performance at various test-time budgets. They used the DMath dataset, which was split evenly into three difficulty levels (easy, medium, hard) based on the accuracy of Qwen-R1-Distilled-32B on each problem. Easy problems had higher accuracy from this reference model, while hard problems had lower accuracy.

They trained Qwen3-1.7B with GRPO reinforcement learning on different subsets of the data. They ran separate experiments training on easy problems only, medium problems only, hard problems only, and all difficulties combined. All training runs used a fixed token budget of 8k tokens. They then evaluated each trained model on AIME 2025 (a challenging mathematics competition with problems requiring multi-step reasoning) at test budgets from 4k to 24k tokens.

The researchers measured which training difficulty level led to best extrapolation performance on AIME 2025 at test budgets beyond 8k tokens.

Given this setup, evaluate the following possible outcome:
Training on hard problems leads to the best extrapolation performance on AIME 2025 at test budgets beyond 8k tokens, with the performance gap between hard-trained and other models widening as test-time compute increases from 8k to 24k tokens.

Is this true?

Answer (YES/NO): NO